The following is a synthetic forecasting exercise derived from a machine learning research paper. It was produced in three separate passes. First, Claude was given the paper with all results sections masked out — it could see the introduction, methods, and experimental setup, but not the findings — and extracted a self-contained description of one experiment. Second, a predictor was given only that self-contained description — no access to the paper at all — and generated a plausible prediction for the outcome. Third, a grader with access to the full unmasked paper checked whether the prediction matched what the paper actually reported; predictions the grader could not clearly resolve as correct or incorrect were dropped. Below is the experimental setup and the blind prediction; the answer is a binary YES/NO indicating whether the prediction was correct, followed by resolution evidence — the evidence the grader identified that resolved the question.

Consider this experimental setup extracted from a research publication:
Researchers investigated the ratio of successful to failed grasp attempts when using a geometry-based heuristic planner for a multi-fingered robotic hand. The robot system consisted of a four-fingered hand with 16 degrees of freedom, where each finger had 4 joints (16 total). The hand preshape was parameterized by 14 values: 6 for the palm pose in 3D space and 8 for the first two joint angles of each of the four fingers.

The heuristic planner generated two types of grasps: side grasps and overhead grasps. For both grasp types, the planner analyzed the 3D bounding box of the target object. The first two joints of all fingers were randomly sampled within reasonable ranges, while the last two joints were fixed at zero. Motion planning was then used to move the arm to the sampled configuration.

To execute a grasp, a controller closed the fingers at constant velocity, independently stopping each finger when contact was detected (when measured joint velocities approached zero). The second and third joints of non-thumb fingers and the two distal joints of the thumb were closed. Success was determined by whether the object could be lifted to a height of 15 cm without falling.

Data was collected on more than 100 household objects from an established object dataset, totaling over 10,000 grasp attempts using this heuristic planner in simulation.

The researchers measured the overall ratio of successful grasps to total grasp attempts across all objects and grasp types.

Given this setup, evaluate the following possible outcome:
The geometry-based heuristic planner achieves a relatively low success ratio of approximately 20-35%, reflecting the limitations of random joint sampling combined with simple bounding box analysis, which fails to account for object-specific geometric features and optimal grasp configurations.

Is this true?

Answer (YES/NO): YES